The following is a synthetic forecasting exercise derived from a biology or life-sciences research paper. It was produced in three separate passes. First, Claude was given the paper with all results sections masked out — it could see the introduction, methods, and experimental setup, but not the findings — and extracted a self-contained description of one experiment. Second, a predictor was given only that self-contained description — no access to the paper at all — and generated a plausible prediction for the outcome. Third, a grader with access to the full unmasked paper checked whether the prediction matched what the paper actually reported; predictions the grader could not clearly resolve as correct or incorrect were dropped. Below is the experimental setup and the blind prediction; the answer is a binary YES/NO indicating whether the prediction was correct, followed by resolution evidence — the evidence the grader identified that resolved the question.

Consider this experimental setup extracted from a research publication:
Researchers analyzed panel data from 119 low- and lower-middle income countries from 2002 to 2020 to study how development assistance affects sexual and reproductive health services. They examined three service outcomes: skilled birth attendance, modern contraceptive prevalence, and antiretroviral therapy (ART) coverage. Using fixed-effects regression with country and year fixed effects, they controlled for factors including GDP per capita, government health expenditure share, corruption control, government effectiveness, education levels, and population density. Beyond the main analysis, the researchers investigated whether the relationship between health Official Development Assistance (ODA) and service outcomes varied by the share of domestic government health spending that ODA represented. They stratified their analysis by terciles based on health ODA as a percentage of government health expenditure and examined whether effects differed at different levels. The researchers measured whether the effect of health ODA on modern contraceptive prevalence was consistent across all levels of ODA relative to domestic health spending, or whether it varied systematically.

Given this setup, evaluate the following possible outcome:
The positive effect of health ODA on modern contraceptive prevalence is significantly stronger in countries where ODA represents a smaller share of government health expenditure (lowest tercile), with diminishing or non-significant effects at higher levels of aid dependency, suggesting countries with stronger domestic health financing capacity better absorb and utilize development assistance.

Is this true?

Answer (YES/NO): NO